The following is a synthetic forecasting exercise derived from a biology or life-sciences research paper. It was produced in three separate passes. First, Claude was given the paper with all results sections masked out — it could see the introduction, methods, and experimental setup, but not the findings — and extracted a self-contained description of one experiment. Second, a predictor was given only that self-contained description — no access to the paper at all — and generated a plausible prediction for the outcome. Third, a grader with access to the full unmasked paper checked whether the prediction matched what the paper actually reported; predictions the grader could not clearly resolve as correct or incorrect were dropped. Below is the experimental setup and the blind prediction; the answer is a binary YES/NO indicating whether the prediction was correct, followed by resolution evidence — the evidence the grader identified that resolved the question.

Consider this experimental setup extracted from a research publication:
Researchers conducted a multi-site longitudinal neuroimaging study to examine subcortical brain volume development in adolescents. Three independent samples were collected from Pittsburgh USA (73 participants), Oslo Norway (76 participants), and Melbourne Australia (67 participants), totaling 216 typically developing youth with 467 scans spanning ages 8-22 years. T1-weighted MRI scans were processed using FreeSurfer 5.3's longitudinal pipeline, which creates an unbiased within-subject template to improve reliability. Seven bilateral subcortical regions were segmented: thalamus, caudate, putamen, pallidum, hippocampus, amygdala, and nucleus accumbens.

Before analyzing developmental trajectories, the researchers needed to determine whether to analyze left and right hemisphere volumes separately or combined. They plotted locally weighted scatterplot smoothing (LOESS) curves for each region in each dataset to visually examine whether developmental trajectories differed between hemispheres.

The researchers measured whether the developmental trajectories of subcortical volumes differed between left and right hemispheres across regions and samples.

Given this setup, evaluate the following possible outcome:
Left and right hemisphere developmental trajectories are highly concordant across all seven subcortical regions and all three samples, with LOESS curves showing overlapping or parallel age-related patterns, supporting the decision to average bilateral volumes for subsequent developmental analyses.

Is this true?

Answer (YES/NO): YES